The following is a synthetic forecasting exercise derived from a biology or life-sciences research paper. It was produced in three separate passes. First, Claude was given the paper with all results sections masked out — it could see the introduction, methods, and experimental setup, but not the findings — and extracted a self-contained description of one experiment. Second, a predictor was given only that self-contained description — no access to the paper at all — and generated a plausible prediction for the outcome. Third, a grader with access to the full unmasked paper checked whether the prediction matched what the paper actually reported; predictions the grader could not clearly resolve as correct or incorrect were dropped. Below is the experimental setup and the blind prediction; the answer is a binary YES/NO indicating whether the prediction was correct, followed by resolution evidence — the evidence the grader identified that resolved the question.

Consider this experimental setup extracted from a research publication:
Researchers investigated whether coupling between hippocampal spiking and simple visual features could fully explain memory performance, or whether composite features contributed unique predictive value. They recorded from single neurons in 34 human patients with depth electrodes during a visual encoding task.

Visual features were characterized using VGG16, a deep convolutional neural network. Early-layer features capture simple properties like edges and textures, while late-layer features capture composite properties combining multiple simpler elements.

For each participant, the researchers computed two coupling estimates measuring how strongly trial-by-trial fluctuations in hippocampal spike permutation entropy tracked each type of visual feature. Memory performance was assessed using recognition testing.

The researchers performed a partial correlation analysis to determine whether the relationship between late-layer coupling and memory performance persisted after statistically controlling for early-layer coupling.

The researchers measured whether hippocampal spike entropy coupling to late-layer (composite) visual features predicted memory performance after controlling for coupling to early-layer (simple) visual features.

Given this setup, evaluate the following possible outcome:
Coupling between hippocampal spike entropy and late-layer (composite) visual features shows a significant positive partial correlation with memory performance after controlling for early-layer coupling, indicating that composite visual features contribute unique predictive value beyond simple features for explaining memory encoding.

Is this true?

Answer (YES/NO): YES